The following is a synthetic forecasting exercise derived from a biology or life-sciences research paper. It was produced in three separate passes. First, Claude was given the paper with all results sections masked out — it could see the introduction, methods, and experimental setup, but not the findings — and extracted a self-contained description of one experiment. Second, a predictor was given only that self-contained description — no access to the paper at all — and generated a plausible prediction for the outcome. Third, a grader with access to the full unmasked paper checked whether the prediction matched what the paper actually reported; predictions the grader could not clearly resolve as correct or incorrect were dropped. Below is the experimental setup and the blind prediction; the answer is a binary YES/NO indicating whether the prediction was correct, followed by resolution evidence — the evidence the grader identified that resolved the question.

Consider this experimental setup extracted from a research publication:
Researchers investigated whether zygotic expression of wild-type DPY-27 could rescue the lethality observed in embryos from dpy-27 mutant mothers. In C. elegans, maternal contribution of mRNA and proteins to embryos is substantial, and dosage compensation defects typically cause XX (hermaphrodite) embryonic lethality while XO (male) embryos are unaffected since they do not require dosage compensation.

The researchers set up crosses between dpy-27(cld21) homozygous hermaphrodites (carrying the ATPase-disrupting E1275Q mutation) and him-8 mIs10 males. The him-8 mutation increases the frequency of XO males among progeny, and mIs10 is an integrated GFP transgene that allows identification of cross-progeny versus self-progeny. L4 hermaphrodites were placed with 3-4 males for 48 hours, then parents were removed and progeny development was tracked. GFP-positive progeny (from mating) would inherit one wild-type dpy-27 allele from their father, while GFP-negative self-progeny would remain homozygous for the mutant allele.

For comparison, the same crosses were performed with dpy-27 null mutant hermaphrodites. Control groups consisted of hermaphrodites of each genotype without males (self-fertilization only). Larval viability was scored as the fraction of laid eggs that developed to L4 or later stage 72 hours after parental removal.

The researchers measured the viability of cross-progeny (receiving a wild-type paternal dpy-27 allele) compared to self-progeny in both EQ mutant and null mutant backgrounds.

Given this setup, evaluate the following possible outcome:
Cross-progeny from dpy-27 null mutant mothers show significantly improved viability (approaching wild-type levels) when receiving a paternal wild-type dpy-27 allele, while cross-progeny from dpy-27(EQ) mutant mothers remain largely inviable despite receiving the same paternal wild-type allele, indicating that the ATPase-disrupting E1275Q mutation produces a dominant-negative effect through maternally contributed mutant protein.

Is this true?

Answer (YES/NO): NO